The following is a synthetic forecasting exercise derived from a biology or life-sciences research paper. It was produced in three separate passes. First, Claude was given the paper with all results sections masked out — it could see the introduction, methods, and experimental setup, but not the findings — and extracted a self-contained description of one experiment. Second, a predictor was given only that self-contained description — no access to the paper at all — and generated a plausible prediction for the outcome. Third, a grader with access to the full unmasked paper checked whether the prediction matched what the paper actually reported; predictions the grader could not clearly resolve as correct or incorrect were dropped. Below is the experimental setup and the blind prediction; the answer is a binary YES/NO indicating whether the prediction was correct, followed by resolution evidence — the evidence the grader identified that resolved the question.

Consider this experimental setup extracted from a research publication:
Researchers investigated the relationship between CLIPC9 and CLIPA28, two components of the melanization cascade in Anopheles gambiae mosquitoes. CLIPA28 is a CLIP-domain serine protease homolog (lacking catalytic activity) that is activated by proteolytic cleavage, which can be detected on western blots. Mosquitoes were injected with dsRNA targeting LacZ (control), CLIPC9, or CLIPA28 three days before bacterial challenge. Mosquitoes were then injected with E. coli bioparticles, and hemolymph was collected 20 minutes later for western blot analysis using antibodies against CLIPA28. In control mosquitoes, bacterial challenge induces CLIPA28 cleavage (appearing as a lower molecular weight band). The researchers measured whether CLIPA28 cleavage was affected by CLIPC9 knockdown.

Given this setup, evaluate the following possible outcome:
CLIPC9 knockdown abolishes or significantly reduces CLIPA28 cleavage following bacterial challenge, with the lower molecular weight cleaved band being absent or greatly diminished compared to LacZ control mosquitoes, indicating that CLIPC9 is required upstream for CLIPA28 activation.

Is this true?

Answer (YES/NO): NO